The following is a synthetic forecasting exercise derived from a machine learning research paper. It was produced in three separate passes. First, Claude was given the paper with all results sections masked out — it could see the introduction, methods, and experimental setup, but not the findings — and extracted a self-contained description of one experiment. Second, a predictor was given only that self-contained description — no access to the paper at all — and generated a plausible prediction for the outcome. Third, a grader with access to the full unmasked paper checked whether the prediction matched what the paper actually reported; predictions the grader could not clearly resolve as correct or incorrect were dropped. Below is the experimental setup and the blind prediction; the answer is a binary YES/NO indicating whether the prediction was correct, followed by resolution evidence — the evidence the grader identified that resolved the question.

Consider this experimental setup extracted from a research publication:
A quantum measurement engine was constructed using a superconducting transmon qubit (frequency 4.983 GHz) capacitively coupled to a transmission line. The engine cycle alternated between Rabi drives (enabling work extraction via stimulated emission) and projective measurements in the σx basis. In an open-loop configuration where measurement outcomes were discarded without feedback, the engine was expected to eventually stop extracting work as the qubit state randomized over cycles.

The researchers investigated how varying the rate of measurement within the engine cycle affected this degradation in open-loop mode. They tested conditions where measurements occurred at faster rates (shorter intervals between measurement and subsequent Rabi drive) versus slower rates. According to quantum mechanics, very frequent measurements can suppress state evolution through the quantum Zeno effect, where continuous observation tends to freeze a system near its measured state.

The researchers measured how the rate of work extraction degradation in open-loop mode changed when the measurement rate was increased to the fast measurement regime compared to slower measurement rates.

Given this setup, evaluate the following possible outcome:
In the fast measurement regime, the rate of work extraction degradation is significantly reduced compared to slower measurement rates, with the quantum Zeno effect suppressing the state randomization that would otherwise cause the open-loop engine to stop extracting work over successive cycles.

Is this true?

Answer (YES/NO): YES